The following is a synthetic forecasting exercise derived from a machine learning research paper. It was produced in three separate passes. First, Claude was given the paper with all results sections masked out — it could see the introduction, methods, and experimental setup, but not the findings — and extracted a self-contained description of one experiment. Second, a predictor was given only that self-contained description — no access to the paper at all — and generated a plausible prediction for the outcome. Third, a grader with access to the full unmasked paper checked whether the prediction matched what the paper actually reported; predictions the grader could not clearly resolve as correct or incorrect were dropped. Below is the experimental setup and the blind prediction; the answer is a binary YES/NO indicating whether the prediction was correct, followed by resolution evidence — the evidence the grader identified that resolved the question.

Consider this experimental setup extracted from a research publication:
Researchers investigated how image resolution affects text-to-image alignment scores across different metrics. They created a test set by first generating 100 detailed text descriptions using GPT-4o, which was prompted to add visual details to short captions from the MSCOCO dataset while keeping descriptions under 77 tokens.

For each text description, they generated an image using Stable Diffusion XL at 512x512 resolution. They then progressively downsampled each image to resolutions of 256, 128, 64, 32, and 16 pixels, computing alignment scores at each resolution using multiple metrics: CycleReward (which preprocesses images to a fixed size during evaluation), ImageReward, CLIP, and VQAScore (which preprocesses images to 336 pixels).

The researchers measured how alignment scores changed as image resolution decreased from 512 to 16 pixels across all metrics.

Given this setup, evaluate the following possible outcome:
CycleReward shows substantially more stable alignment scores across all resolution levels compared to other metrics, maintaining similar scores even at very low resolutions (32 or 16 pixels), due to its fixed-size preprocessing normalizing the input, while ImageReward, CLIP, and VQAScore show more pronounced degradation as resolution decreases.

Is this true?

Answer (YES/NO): NO